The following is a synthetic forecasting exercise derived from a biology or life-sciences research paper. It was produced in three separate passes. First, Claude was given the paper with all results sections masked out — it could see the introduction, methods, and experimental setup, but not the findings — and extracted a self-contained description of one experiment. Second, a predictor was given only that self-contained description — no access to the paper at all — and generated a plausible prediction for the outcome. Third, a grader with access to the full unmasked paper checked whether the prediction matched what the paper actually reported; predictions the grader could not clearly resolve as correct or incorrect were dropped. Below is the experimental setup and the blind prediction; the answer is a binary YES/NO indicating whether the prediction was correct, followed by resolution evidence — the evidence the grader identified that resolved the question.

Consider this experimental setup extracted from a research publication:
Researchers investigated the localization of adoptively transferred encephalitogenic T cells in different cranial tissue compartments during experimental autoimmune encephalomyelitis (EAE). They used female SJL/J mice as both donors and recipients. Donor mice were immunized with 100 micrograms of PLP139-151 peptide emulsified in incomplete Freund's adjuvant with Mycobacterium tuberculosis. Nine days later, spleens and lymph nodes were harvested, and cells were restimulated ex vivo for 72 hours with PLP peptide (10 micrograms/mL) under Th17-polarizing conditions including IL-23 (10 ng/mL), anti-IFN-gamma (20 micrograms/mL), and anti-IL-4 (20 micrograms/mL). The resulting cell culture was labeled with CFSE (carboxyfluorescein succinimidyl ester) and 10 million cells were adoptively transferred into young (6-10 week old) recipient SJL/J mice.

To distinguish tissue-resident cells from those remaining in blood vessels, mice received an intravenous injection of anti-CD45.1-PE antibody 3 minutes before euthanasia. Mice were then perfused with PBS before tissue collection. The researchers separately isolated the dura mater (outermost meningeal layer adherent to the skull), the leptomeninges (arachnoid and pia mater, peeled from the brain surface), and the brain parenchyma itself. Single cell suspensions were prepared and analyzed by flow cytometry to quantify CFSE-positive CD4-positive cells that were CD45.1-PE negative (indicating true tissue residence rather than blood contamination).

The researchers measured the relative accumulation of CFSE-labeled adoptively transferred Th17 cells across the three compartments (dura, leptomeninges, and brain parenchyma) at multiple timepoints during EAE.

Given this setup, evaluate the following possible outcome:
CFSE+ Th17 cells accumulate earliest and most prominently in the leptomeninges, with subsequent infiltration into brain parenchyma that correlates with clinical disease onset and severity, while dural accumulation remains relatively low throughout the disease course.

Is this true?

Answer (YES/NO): NO